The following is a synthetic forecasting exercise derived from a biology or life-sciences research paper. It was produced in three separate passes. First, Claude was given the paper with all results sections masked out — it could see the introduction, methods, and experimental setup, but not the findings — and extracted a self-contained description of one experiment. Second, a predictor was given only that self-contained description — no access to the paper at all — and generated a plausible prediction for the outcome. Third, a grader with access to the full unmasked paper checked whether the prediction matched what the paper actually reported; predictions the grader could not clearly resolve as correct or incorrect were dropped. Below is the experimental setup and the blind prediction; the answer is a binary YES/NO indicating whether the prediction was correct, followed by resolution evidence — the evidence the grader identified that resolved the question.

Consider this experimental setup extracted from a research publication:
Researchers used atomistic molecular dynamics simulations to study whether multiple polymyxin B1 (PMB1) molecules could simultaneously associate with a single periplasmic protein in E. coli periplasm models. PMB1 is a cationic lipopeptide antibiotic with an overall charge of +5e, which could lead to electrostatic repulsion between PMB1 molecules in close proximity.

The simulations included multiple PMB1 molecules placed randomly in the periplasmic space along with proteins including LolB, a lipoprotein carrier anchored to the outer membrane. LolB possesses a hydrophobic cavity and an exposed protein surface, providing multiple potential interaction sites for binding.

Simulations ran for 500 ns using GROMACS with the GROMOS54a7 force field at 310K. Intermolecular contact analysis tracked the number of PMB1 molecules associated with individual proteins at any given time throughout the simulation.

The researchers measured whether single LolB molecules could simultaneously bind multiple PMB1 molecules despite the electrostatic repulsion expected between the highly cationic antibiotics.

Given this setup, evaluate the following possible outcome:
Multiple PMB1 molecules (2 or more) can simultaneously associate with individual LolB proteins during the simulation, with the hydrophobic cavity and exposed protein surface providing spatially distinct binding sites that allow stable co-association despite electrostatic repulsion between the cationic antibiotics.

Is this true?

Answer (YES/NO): NO